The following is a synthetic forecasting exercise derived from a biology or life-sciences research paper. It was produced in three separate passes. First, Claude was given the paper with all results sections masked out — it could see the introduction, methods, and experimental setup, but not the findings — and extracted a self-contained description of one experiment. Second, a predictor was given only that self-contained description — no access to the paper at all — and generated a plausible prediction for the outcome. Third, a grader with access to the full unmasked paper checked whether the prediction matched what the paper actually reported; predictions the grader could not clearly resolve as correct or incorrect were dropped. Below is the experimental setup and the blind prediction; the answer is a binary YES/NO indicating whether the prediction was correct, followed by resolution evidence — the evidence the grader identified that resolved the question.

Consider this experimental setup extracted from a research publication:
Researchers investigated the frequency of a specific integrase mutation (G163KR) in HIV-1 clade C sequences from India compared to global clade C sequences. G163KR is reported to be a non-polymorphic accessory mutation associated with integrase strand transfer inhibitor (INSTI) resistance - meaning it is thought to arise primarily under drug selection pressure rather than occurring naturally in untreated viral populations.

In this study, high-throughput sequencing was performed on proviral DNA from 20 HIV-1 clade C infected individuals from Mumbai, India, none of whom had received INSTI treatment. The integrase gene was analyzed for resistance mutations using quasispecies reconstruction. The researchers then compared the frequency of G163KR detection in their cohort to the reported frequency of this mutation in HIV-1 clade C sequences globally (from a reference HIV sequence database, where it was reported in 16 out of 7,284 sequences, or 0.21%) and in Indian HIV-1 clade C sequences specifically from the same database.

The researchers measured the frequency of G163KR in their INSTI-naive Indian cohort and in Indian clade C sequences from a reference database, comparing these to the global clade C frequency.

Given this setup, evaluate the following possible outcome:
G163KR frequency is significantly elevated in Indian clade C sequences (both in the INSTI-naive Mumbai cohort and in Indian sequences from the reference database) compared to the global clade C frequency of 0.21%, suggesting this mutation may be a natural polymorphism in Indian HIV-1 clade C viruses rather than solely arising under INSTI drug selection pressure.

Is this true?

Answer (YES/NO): YES